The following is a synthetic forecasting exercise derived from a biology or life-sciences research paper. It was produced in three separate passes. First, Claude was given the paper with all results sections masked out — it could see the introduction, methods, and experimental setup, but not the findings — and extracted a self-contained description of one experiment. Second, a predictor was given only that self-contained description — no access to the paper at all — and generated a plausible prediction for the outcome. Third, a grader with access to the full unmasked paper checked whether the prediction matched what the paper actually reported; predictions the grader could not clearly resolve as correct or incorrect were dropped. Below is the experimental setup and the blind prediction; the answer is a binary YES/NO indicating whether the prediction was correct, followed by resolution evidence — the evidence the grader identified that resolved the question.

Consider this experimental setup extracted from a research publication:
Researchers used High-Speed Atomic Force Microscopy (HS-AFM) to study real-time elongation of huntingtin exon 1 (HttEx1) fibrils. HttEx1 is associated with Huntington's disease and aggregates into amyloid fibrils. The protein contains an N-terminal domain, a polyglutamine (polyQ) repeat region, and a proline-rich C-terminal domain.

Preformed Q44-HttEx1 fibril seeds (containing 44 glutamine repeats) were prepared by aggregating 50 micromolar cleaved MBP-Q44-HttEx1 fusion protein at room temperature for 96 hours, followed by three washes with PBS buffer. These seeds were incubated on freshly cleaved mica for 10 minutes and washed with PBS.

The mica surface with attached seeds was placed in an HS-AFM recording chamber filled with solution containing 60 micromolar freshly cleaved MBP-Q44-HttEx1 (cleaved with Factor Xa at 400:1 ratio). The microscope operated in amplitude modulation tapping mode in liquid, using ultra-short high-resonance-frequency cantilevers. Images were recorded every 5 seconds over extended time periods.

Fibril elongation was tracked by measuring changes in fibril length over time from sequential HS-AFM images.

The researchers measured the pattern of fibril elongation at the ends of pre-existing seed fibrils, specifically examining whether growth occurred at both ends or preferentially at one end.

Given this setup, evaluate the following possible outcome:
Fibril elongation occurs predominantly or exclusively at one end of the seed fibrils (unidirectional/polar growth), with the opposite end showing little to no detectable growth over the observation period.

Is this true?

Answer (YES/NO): NO